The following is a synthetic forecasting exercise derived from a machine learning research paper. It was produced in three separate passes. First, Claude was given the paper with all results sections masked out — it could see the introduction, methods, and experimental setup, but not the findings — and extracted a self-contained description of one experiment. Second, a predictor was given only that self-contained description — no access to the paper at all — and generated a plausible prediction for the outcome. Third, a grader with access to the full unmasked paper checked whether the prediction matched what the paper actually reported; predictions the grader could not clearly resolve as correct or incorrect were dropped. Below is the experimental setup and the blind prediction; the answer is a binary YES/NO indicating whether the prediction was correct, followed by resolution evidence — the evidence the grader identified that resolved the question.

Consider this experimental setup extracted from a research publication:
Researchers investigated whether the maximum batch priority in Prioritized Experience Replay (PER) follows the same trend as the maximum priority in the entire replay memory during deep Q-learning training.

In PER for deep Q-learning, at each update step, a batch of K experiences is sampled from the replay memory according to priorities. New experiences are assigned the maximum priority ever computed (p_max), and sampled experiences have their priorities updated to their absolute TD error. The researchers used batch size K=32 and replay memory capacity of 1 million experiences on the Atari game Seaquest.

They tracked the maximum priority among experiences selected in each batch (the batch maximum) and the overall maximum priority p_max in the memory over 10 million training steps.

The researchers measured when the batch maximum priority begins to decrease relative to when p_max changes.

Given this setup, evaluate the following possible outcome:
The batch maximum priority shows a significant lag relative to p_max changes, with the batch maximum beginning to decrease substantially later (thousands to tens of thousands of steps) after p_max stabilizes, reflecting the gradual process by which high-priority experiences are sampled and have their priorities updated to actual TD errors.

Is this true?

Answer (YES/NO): NO